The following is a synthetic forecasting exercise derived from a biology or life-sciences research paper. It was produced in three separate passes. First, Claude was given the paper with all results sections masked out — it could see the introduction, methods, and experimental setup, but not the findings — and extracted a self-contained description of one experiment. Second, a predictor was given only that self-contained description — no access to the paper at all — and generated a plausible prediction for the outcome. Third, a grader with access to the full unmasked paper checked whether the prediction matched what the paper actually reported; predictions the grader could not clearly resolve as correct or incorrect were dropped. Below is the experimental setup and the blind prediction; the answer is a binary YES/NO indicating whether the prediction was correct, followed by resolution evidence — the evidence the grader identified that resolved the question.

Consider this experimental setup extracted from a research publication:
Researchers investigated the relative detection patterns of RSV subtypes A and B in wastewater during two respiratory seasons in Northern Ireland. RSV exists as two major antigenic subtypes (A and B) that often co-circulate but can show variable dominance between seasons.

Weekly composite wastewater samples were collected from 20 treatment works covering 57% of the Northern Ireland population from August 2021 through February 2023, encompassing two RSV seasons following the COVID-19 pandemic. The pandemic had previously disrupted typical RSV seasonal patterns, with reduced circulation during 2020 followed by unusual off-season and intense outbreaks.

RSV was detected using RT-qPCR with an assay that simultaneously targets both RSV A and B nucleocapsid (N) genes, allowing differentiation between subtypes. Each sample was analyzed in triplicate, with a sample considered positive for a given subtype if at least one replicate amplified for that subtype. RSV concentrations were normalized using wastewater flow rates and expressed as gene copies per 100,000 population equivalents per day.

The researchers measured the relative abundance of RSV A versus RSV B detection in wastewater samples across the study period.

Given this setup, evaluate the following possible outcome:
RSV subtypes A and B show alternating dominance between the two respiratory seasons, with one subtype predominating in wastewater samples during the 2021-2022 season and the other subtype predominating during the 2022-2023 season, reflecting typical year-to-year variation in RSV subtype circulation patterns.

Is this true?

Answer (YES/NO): YES